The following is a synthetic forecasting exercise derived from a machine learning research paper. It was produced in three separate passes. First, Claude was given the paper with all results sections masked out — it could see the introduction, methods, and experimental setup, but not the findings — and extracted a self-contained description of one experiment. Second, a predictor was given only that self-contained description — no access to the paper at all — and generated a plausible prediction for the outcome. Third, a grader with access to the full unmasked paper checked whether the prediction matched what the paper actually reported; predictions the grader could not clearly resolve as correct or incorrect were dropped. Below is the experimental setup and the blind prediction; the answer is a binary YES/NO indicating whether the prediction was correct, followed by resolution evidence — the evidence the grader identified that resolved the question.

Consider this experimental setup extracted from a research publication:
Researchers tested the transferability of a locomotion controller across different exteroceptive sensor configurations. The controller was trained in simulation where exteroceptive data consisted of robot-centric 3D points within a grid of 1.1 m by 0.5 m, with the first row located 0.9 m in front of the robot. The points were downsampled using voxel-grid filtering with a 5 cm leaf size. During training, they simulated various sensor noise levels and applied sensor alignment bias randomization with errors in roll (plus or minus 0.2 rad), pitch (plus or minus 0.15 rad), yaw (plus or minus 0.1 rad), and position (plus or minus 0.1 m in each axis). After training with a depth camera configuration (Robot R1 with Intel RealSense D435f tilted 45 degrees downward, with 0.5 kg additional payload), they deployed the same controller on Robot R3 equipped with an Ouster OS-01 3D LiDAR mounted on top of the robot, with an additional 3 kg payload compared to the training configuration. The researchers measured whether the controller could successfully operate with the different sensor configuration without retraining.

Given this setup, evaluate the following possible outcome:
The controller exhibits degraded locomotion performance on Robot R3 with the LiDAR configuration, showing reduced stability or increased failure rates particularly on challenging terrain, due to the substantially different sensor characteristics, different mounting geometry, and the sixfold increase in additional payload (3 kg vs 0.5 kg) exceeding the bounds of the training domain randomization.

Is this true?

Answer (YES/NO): NO